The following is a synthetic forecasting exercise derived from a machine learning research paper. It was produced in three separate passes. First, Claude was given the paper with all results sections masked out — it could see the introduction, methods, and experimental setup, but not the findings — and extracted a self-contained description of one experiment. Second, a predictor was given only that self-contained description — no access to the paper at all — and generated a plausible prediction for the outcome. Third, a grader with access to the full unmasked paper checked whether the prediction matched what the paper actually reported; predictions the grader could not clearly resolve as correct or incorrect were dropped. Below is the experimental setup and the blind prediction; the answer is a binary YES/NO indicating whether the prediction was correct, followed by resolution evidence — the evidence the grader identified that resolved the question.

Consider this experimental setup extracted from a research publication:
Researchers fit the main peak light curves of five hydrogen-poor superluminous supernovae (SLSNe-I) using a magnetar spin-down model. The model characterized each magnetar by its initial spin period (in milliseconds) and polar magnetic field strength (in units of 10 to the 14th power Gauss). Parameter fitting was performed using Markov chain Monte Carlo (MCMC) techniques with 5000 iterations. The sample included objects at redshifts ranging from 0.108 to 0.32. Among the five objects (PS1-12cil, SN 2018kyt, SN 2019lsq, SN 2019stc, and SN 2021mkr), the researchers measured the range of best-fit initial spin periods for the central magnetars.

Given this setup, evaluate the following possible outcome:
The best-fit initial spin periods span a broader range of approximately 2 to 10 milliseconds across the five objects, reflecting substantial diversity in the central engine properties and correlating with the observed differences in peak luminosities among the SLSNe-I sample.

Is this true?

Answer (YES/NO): NO